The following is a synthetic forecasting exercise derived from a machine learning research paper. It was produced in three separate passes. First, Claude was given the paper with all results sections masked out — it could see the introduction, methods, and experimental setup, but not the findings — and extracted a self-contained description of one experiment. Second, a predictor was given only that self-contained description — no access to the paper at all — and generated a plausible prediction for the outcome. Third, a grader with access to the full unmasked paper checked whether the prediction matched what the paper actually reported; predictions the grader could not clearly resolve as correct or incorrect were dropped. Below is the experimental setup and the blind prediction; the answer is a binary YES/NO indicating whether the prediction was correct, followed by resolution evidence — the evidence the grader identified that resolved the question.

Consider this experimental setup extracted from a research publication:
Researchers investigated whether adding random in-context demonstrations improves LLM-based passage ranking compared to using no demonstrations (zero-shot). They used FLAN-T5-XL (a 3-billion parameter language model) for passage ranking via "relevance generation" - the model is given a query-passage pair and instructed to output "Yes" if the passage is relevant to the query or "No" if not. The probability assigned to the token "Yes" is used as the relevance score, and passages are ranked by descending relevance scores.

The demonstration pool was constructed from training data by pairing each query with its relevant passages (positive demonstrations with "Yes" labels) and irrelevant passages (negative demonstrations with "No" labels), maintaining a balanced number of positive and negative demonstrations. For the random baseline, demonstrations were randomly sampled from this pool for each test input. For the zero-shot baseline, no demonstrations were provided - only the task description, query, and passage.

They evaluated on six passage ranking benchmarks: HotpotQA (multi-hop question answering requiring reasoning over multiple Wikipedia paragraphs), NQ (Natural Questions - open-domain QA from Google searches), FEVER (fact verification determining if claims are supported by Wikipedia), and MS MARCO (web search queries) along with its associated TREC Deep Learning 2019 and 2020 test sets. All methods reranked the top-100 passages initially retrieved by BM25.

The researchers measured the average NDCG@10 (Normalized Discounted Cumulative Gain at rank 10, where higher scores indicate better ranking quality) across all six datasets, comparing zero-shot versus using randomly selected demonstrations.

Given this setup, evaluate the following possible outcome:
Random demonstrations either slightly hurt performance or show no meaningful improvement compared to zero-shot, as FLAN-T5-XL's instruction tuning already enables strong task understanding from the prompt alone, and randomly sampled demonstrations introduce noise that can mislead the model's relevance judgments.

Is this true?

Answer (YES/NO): YES